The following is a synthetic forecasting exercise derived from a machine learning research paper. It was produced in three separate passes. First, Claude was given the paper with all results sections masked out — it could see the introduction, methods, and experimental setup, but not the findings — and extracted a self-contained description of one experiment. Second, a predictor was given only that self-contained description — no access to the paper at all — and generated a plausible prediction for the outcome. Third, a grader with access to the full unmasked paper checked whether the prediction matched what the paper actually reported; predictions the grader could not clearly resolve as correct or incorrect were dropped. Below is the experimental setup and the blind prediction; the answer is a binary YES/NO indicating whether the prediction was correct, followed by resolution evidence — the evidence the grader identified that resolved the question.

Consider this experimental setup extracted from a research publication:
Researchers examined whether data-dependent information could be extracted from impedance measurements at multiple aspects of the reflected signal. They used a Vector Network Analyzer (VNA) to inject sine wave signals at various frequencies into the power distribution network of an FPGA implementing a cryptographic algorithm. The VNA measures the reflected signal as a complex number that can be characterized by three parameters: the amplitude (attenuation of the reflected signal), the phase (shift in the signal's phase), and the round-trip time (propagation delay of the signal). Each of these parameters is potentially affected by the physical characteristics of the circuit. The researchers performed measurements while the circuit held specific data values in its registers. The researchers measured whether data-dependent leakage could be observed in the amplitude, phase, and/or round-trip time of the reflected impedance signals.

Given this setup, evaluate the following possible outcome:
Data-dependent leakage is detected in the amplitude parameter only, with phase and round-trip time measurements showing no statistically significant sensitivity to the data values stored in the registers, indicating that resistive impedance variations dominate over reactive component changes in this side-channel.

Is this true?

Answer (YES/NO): NO